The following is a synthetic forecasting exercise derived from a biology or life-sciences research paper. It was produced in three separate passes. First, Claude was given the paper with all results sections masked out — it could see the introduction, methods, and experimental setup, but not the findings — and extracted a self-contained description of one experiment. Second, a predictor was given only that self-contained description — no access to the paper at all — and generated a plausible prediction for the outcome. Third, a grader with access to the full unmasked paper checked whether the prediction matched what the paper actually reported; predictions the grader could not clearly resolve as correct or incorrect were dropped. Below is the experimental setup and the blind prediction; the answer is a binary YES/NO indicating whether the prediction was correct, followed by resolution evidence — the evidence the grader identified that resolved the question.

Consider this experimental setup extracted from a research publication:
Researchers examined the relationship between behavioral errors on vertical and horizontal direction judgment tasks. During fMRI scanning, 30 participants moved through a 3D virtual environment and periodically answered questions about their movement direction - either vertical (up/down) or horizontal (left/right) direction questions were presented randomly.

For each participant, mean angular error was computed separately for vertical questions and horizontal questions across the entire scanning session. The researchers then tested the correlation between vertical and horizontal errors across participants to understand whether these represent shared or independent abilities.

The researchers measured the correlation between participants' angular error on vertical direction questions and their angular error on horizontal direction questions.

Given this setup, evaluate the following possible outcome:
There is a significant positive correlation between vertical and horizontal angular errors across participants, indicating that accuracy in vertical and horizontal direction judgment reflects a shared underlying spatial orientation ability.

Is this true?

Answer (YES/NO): YES